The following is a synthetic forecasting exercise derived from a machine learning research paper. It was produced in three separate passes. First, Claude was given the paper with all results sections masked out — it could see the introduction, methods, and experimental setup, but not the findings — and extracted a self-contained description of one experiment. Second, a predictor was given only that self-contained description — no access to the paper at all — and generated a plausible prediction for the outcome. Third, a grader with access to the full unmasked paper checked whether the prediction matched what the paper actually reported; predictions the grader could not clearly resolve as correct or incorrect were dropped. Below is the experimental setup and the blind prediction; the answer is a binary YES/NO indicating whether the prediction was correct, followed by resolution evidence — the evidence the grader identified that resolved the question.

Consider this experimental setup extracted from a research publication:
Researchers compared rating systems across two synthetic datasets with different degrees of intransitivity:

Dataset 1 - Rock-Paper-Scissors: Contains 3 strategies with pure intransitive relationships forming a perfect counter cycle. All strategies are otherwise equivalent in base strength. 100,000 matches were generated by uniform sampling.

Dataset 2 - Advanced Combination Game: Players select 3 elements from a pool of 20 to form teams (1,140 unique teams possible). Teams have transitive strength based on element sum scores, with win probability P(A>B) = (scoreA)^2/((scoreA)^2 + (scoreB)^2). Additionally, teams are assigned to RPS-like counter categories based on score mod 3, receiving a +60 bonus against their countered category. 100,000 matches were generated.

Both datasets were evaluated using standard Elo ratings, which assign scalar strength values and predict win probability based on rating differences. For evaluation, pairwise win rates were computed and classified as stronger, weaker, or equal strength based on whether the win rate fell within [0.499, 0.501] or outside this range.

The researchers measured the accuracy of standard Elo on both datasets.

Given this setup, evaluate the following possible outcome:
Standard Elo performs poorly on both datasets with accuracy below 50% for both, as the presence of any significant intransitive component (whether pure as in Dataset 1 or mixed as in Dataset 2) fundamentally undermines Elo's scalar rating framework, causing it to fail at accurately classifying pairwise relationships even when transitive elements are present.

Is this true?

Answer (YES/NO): NO